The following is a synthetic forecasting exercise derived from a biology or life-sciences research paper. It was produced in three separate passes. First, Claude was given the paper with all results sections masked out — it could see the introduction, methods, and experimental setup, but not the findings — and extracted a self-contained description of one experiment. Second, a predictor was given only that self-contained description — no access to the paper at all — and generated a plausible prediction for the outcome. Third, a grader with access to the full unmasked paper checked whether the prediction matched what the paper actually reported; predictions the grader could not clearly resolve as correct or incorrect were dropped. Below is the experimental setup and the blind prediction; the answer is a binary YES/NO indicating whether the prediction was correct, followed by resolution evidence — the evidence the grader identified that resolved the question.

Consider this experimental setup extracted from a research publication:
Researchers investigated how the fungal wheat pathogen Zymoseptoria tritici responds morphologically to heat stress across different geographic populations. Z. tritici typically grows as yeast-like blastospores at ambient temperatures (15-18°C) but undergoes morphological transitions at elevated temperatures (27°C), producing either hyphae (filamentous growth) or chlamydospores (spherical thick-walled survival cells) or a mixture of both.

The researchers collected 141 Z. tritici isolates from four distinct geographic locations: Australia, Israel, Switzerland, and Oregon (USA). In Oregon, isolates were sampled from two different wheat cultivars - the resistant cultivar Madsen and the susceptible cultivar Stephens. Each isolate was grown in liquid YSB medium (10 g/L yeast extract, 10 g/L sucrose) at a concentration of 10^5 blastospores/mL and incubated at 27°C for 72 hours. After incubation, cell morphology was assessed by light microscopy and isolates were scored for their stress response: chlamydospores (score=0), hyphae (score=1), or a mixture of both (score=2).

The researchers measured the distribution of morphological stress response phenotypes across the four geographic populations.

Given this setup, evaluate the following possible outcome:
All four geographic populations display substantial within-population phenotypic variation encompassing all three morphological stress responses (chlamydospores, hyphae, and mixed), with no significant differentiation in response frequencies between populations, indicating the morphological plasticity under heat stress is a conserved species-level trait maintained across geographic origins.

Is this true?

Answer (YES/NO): NO